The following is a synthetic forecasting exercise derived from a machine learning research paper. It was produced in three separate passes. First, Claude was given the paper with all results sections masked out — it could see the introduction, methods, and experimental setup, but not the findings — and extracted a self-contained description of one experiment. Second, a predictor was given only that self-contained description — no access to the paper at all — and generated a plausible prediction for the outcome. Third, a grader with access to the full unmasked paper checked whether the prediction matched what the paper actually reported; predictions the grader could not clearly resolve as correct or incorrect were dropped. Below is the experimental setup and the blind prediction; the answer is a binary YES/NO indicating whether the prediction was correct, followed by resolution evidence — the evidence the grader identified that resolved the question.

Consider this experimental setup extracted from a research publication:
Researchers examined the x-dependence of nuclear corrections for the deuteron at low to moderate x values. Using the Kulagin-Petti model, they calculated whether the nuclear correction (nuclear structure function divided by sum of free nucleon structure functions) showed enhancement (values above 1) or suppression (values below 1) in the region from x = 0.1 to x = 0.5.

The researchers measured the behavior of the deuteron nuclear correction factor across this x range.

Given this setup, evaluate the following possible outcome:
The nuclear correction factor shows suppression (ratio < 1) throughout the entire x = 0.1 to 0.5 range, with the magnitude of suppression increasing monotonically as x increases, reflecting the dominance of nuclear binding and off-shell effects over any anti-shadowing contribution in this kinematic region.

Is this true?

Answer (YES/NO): NO